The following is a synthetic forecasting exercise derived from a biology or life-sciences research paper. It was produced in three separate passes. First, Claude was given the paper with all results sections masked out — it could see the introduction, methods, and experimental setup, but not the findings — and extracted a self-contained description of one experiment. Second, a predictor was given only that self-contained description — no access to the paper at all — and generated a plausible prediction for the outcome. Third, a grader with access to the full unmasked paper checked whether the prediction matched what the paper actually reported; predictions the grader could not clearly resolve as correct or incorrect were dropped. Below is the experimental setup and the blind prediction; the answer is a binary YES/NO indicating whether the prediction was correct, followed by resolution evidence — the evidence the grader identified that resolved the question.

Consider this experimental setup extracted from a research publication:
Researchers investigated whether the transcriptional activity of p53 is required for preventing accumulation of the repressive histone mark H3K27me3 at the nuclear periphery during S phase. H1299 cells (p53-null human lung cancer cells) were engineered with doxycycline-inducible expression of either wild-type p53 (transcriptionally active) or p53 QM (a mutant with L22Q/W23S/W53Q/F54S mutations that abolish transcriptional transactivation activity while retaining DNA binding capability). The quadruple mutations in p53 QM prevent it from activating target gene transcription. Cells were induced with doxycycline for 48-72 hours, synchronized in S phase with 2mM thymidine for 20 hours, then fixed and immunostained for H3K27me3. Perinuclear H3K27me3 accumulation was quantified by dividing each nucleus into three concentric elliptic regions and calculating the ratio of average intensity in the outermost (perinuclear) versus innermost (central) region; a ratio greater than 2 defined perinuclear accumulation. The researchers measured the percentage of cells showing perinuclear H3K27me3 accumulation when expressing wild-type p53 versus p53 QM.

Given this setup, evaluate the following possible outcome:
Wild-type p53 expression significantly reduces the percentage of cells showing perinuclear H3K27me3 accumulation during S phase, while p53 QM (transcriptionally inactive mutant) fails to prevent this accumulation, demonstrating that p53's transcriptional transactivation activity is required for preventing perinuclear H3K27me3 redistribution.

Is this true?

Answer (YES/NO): NO